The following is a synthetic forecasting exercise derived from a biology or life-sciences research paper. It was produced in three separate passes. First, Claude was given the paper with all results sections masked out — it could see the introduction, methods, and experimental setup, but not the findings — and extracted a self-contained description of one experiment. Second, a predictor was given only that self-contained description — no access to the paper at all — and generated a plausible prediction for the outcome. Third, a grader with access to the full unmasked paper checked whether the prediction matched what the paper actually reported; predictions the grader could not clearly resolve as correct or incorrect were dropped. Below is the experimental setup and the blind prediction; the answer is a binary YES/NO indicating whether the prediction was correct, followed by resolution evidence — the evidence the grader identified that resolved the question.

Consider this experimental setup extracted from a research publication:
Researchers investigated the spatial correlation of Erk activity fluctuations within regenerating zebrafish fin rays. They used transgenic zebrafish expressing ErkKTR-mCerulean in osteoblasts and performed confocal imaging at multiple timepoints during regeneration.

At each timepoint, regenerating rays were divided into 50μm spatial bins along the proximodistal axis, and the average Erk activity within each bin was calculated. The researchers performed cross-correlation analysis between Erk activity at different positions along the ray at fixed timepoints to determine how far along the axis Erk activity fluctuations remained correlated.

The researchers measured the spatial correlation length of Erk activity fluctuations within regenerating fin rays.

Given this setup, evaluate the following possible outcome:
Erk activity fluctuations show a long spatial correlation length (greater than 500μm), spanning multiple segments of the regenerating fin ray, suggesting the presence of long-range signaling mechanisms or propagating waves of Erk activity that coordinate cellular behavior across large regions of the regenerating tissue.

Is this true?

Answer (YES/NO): NO